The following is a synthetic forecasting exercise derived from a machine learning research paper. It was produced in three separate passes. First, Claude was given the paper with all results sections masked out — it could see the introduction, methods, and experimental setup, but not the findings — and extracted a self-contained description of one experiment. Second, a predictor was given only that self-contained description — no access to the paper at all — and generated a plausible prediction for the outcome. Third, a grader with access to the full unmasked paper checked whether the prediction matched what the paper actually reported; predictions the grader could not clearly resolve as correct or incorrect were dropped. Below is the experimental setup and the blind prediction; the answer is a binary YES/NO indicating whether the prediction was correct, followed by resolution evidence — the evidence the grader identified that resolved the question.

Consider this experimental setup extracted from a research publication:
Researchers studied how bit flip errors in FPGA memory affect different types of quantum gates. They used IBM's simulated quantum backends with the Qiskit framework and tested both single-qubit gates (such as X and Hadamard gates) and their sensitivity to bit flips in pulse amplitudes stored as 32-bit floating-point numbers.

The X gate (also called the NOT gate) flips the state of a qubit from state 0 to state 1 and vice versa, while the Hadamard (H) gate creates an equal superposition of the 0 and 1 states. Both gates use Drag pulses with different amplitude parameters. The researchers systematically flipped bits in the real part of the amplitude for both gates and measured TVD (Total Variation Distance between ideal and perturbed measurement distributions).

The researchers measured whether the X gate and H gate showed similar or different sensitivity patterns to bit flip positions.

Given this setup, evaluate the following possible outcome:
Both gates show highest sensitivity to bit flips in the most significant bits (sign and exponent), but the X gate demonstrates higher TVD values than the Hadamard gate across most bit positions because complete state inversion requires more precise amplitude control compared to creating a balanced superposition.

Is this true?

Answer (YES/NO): NO